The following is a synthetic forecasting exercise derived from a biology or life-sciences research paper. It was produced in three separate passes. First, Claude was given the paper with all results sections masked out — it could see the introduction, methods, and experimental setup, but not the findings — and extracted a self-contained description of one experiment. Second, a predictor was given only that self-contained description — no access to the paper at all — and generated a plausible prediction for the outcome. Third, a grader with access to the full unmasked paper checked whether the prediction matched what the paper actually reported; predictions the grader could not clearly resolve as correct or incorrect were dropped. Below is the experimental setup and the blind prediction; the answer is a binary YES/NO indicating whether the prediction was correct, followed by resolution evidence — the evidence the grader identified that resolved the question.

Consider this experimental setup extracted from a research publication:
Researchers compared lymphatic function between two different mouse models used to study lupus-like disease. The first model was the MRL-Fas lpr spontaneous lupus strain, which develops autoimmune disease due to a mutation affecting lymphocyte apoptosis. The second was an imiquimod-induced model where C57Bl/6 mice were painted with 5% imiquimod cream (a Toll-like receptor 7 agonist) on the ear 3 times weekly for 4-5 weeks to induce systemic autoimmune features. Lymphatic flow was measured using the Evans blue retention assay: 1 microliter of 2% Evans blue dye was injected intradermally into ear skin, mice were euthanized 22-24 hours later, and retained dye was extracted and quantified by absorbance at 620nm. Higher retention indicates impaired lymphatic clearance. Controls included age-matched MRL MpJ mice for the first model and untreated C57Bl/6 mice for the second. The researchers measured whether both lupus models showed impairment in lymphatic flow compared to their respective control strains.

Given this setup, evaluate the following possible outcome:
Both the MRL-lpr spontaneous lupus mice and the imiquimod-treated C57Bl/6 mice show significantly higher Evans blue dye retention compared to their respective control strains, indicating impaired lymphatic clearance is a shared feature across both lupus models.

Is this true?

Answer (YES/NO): YES